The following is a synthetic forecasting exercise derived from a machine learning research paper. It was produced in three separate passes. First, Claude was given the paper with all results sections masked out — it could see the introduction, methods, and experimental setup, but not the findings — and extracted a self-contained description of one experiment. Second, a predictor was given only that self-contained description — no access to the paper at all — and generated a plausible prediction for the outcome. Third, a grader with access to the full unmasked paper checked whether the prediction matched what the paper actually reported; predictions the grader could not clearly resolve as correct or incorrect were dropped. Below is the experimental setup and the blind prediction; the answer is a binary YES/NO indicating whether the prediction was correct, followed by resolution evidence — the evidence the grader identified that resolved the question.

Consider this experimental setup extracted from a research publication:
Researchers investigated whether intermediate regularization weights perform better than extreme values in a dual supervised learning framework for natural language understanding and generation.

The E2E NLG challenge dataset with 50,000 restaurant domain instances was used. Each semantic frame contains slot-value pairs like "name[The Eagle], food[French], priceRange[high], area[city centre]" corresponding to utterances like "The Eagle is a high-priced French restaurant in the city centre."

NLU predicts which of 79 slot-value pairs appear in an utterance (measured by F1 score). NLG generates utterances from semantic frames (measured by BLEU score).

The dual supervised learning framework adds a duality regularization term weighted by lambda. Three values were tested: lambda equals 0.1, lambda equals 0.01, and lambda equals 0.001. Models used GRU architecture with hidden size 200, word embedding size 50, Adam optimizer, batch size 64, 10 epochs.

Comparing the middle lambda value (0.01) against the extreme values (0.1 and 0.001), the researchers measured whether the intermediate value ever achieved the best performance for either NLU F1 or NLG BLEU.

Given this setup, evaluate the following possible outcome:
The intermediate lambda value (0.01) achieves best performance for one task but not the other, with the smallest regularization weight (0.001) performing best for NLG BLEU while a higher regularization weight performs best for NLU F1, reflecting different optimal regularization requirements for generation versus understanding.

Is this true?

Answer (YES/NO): NO